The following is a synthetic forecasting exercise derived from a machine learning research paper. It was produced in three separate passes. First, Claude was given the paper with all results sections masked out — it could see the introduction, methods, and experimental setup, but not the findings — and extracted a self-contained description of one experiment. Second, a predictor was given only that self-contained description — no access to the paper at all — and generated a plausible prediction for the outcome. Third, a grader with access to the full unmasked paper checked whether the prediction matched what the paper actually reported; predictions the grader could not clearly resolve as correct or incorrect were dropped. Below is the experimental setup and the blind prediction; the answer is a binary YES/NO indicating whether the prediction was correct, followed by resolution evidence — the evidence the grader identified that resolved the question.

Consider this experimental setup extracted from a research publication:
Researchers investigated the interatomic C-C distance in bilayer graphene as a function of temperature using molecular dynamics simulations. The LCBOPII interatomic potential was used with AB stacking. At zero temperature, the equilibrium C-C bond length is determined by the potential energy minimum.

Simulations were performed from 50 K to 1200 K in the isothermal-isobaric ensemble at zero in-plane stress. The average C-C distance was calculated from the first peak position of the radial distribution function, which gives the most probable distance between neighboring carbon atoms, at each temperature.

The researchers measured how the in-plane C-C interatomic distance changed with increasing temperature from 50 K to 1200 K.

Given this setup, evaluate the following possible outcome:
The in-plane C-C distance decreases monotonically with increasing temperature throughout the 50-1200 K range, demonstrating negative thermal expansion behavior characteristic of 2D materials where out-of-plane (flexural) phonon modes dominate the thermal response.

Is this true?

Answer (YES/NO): NO